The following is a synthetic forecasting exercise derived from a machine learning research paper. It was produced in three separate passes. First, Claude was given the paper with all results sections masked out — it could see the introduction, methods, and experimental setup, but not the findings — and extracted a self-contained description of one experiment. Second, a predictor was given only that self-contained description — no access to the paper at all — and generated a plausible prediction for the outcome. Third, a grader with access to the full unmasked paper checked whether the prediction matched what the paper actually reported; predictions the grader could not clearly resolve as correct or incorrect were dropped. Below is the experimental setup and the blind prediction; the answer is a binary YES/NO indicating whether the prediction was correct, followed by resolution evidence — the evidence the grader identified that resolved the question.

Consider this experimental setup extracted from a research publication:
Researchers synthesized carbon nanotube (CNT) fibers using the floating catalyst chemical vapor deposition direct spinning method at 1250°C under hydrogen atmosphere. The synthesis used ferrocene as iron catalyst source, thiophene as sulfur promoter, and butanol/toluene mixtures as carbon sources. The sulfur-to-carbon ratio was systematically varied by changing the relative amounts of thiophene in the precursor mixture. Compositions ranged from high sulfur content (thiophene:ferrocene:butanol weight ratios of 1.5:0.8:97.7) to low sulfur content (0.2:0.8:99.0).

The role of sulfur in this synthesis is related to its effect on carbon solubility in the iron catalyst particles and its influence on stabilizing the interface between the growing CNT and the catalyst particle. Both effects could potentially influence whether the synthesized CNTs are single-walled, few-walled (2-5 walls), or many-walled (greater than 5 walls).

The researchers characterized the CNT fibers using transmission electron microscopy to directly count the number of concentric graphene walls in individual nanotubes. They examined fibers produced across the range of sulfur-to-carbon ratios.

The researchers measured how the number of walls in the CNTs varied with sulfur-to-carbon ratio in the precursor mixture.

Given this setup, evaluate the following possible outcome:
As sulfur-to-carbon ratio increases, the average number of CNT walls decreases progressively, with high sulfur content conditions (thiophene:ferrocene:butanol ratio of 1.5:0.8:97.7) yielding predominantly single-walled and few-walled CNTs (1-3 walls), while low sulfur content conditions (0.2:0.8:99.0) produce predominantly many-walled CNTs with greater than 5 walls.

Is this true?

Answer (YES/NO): NO